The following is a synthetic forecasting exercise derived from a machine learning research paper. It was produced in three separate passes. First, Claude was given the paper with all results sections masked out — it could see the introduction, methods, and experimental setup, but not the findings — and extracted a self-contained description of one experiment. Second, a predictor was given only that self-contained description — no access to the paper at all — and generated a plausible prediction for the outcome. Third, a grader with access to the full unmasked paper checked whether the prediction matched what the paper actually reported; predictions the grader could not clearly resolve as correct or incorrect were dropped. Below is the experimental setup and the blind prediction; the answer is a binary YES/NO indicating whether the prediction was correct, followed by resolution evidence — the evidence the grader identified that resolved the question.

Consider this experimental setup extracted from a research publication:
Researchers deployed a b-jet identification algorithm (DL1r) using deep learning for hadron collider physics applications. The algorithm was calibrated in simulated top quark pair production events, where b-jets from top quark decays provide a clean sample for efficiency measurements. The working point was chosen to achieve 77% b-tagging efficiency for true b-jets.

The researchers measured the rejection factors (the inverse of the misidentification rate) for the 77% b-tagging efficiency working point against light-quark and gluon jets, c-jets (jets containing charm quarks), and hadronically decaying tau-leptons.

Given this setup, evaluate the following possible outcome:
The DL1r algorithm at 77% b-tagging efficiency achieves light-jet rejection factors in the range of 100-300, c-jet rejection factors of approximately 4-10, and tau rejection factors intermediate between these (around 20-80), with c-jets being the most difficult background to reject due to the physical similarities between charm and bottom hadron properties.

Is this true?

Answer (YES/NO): NO